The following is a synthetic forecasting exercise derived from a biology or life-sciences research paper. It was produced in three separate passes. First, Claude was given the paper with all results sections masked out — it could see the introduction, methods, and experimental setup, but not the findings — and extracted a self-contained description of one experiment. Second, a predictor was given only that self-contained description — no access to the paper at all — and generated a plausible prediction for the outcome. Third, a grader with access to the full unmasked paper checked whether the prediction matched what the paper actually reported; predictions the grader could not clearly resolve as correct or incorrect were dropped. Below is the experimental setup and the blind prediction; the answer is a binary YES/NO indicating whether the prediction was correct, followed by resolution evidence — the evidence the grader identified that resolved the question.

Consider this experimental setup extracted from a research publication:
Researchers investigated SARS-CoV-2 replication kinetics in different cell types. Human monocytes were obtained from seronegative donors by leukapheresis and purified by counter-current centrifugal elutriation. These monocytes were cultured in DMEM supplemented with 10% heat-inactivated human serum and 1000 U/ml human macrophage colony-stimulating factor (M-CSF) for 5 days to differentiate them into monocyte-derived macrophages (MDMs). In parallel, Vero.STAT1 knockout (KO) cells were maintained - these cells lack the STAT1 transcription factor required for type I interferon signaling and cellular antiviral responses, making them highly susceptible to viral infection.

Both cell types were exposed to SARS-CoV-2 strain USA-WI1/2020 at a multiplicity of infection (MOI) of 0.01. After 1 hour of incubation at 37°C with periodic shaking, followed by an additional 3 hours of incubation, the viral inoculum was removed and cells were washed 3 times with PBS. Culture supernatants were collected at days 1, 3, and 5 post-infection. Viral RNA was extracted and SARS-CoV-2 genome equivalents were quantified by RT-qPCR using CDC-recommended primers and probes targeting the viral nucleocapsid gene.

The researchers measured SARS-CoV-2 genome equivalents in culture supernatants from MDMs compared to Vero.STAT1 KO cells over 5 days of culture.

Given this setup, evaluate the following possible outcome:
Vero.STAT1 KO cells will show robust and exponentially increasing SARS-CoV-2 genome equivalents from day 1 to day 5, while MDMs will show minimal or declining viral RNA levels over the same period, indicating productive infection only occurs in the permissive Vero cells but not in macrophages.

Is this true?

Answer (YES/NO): YES